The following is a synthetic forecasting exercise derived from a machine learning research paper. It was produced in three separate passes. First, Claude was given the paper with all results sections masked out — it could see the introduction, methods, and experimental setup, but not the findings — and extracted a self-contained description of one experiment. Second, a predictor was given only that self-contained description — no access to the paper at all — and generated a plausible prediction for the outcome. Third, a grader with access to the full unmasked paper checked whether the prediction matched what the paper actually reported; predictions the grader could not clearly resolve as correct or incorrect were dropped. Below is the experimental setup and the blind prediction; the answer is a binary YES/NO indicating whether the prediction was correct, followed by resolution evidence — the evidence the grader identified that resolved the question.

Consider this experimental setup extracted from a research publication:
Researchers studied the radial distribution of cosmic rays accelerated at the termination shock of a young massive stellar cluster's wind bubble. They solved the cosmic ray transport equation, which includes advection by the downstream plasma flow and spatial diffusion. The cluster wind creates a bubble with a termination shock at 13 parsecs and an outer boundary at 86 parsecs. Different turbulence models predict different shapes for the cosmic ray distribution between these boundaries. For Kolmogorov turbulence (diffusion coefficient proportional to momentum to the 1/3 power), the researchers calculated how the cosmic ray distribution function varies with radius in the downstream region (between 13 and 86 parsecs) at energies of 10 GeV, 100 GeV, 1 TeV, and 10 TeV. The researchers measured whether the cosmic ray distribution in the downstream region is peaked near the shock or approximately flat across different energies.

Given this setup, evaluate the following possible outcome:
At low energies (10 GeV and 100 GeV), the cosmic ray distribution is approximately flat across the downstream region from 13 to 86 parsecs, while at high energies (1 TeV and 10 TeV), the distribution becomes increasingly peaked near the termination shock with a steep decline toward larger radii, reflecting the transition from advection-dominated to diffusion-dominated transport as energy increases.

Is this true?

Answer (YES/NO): NO